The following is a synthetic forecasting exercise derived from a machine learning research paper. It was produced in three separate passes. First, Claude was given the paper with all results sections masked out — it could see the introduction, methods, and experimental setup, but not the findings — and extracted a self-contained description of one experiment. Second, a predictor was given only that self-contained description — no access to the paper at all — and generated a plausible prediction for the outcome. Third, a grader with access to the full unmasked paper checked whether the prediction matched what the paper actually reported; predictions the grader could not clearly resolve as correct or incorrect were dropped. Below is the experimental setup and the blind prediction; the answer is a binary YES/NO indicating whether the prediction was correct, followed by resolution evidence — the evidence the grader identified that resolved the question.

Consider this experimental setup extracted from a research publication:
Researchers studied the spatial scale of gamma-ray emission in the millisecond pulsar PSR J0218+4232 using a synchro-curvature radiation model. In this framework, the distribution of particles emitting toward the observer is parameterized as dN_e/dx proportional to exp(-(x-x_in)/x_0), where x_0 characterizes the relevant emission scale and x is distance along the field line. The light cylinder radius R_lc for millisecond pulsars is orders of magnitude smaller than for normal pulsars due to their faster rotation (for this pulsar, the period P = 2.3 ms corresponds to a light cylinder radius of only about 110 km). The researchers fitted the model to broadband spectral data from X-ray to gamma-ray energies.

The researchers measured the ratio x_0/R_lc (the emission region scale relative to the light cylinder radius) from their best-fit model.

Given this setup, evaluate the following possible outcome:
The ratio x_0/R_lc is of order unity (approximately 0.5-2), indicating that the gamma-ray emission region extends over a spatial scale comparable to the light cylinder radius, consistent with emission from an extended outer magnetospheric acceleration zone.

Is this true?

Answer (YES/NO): NO